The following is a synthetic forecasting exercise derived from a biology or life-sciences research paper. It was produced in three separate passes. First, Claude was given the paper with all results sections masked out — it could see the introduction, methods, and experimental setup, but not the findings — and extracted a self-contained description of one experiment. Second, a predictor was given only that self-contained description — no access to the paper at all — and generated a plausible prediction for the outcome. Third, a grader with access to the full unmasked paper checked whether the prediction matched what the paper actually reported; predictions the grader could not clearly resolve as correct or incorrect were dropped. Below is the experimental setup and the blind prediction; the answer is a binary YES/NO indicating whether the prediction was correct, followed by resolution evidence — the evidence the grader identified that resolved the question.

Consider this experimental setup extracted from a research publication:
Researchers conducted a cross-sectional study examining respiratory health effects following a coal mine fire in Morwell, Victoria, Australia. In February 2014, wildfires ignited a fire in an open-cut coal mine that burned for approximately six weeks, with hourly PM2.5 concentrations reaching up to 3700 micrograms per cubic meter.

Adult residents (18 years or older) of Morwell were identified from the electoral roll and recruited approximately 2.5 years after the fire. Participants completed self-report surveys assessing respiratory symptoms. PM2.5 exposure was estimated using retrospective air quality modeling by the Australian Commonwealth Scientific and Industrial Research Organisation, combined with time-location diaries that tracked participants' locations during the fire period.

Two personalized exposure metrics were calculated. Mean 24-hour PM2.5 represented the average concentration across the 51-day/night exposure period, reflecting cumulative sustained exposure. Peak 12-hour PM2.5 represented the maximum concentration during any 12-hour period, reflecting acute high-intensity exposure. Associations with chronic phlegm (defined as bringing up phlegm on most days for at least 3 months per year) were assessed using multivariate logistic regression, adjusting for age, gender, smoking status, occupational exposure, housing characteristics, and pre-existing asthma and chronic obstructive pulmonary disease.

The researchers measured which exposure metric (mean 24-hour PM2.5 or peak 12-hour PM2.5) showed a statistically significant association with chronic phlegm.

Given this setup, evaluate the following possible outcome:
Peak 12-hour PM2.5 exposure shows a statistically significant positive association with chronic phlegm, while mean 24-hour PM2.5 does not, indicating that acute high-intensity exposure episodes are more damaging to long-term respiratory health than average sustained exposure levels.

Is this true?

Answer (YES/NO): NO